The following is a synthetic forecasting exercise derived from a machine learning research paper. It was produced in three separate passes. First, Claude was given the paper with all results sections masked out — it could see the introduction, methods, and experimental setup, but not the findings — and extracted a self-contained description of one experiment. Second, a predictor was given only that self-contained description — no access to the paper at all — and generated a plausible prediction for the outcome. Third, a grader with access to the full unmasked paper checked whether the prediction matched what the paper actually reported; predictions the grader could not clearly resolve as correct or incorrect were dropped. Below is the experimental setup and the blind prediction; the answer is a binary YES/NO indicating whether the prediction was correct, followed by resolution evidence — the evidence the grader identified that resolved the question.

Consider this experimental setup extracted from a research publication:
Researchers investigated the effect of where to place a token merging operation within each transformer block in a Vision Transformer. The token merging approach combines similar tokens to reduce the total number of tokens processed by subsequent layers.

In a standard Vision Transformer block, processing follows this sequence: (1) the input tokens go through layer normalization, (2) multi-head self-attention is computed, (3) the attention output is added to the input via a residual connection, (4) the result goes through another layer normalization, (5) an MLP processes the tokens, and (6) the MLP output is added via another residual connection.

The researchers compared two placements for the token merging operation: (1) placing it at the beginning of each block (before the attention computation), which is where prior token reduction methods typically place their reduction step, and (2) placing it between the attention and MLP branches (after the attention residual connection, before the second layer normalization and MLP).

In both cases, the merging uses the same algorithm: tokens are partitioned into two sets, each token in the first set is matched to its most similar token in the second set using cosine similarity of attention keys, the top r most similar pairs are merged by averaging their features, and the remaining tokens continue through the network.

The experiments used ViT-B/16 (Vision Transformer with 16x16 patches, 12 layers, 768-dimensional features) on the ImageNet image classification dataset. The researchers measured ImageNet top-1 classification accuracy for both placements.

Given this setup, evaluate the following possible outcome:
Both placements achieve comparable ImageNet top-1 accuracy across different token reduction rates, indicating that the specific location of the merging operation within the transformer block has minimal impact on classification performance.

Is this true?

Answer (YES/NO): NO